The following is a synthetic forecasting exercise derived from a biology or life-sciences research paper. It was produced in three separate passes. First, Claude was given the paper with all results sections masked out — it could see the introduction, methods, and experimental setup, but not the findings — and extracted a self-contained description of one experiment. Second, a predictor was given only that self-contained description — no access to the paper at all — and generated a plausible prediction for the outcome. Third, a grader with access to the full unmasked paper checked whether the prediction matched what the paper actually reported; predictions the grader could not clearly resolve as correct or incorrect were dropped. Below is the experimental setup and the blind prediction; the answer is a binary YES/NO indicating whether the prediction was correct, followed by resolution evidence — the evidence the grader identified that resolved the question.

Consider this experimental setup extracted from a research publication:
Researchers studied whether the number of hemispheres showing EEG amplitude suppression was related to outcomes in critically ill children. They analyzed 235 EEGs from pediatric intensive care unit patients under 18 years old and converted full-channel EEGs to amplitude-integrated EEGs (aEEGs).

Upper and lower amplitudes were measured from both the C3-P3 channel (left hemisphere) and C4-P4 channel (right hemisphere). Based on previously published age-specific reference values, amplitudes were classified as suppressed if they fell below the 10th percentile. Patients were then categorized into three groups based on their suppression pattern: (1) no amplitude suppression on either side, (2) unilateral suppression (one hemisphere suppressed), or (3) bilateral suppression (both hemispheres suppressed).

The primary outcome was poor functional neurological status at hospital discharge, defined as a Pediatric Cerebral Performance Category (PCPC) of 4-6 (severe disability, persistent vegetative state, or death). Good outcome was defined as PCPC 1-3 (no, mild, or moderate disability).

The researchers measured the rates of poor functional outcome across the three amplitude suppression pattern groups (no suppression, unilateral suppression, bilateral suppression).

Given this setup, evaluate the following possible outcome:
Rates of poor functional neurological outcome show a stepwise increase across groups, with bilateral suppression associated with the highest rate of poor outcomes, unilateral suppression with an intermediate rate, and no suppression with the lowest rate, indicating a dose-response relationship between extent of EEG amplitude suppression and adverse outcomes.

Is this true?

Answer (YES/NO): YES